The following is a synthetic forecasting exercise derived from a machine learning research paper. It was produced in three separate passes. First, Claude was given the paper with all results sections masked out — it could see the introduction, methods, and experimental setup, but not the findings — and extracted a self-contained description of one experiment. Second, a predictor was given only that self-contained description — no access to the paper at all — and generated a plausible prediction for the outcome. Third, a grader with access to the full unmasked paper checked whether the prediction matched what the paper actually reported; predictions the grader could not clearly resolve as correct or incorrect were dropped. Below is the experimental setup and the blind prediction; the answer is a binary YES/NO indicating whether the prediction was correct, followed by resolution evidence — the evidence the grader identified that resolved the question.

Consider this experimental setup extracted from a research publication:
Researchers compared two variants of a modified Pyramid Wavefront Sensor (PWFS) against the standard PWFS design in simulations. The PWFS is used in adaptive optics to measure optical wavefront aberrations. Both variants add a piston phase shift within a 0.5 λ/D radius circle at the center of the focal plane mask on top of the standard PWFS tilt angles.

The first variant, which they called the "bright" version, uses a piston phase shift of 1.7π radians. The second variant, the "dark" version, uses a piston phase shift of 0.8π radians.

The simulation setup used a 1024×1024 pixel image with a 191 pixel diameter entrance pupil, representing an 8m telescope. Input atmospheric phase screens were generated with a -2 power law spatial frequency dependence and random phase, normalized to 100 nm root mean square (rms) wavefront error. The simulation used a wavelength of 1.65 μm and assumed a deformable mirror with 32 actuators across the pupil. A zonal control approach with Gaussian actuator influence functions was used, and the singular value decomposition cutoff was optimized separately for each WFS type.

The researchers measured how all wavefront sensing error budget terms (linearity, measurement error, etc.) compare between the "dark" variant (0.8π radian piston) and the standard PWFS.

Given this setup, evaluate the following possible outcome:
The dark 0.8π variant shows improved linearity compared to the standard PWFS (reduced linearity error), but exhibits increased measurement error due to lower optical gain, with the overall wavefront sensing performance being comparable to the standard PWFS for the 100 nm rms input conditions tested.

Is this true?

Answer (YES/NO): NO